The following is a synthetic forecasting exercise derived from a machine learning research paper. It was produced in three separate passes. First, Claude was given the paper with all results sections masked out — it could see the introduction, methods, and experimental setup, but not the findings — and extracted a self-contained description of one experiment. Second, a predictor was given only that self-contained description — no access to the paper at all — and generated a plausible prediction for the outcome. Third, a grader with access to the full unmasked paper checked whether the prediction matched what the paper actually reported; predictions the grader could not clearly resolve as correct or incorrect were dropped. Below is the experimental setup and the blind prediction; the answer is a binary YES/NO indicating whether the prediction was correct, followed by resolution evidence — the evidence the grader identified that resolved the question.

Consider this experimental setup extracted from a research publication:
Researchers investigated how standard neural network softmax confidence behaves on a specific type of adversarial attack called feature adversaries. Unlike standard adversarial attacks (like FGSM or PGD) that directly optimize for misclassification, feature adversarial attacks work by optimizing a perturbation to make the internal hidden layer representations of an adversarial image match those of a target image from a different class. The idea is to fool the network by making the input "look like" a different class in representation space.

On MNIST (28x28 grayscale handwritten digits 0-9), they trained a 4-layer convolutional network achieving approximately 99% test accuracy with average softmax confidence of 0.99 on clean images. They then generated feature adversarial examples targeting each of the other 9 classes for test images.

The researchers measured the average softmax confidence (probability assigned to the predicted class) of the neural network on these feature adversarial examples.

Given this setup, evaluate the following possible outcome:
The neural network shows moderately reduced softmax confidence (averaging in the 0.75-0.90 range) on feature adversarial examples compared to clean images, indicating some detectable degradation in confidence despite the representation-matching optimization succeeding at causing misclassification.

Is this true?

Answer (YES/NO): NO